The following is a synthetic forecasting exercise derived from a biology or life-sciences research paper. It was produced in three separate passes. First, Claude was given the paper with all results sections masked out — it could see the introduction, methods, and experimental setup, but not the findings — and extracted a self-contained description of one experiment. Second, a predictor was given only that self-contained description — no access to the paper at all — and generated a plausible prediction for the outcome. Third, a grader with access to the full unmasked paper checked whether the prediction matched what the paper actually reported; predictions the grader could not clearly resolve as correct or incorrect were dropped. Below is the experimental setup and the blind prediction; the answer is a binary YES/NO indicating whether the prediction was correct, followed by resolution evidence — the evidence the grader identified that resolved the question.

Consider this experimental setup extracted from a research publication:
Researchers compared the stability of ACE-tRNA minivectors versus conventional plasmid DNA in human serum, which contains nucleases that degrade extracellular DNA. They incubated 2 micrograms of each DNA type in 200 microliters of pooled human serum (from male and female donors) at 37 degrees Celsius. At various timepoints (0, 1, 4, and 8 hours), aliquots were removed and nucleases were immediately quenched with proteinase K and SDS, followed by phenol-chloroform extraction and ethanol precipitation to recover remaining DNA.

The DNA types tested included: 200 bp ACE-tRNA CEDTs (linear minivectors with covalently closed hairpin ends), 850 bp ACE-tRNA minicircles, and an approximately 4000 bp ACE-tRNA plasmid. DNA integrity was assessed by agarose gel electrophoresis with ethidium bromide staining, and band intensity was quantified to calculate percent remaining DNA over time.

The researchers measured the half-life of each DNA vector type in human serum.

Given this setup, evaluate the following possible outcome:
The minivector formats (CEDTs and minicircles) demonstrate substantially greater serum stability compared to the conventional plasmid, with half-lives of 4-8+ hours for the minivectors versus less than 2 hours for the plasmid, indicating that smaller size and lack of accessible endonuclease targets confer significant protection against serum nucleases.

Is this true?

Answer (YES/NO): NO